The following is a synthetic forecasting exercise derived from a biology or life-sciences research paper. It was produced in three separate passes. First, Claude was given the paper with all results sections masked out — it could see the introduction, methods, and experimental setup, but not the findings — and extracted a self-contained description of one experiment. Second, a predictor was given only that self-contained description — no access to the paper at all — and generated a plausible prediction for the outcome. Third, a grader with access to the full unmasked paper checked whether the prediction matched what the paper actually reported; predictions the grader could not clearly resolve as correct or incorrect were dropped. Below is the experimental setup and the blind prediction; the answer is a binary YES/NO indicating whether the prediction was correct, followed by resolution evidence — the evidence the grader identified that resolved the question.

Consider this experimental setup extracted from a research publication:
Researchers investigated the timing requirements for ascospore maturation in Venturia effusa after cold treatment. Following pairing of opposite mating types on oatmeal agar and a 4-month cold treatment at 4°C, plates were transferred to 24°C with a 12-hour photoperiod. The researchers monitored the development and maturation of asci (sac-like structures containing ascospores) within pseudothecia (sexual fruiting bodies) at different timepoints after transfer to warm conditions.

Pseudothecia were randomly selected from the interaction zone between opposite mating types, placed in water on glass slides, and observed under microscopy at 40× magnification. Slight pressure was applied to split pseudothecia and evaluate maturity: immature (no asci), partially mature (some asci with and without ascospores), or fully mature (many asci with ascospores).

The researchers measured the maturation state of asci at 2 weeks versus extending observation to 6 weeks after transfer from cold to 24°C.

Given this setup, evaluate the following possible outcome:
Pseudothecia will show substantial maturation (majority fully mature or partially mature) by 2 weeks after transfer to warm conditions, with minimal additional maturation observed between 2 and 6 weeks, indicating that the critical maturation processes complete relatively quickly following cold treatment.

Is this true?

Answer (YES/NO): NO